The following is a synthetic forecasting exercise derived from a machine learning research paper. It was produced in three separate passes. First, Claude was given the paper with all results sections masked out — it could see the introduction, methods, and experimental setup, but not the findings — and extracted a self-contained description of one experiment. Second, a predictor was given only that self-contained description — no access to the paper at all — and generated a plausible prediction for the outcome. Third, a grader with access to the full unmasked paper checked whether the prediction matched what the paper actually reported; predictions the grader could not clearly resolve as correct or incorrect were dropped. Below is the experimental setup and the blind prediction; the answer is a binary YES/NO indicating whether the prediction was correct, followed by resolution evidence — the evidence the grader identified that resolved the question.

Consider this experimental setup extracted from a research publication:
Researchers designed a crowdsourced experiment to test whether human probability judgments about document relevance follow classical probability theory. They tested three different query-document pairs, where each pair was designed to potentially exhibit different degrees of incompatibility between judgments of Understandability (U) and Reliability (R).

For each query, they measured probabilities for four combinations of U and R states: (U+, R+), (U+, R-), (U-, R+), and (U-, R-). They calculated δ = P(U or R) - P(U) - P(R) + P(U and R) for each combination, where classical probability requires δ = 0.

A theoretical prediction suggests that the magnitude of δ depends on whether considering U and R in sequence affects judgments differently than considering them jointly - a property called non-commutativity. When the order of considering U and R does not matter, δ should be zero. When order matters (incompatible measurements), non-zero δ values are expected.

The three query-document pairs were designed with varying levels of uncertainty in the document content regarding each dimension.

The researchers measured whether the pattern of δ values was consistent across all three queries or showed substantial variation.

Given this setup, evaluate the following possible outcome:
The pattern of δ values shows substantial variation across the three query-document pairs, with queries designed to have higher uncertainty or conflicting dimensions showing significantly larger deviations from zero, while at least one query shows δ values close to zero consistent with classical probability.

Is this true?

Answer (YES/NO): NO